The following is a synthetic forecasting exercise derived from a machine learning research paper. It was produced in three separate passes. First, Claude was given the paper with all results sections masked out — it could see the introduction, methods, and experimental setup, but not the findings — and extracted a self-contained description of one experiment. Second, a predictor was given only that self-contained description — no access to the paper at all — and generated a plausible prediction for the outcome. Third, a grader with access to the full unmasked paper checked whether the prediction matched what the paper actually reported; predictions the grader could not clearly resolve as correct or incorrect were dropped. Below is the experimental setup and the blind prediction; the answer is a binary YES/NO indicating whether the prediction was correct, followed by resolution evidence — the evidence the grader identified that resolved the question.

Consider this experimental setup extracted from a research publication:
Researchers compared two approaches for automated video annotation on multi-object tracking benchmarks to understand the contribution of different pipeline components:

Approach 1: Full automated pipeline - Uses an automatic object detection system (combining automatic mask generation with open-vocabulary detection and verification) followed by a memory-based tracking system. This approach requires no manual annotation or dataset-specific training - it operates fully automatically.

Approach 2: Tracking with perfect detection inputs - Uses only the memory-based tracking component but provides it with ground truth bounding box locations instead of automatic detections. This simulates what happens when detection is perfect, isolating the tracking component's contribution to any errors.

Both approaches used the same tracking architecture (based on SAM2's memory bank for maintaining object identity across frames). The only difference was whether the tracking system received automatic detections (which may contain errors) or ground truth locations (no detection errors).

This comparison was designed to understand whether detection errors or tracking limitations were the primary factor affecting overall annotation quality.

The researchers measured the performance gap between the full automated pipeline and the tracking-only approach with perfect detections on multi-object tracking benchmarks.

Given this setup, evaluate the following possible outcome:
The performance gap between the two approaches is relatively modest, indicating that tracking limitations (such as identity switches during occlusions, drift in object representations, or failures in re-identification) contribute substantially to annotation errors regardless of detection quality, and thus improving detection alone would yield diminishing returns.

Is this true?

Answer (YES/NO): NO